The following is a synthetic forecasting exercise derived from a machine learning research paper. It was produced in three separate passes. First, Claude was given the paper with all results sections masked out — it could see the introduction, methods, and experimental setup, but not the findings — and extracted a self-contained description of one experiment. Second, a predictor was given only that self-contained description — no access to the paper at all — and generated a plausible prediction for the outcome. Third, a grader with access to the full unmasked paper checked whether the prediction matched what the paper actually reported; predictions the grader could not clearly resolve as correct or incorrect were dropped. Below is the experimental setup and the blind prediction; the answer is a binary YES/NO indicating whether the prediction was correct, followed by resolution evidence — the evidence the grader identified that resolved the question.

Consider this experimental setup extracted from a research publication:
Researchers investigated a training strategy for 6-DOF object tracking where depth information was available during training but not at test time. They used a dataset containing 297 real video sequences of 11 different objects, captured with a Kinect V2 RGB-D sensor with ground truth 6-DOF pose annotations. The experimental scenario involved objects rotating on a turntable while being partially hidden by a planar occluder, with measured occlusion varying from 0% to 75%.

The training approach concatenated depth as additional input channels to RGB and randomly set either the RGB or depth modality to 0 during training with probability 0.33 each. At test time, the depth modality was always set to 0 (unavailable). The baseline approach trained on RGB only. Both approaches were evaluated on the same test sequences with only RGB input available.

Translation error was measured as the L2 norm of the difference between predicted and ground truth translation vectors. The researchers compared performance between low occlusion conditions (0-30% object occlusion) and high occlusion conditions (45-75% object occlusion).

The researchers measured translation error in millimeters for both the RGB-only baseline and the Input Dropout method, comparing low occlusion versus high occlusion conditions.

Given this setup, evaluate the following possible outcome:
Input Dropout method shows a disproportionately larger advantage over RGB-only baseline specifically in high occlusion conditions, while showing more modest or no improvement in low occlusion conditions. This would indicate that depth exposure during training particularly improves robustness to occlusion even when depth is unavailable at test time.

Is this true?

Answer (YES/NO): YES